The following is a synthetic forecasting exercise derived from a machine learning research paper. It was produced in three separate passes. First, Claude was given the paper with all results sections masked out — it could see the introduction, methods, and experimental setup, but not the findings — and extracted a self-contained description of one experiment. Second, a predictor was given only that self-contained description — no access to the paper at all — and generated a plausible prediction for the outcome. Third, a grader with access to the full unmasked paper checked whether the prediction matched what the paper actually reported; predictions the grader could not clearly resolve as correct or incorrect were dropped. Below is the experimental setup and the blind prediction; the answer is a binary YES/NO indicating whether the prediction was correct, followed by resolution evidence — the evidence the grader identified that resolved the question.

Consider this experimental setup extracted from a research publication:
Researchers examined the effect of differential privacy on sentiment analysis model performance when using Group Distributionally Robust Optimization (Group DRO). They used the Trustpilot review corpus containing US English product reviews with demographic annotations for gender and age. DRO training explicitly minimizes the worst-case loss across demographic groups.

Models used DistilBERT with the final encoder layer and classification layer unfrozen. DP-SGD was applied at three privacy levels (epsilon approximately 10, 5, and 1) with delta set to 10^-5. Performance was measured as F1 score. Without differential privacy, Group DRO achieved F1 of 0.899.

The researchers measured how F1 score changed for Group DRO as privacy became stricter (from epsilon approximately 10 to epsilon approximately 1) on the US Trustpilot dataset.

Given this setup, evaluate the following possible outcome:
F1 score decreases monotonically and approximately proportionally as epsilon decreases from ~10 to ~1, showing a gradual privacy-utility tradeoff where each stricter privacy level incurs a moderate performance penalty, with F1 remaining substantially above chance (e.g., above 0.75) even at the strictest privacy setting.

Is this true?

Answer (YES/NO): NO